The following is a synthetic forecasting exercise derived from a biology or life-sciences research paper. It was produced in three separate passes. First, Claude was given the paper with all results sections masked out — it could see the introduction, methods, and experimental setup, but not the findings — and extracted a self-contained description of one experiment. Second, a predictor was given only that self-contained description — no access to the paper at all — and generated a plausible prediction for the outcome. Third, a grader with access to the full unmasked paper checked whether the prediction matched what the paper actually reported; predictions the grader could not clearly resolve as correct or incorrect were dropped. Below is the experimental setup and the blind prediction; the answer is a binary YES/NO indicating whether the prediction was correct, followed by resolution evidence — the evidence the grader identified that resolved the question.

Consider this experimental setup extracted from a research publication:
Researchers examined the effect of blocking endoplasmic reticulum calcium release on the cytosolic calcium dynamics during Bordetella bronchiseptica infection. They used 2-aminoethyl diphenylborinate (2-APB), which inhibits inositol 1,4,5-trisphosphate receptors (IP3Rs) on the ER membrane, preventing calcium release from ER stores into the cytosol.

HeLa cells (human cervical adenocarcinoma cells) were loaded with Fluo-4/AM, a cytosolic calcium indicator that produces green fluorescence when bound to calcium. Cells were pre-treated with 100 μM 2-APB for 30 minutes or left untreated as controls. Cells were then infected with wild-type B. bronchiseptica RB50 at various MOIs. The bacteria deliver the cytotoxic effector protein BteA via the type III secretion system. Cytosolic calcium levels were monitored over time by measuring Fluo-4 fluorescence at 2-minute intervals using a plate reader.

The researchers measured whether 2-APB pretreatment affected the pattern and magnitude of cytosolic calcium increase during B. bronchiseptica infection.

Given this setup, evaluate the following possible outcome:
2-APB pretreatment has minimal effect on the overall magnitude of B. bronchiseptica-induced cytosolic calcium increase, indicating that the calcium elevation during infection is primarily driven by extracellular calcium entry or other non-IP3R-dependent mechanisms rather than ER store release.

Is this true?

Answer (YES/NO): NO